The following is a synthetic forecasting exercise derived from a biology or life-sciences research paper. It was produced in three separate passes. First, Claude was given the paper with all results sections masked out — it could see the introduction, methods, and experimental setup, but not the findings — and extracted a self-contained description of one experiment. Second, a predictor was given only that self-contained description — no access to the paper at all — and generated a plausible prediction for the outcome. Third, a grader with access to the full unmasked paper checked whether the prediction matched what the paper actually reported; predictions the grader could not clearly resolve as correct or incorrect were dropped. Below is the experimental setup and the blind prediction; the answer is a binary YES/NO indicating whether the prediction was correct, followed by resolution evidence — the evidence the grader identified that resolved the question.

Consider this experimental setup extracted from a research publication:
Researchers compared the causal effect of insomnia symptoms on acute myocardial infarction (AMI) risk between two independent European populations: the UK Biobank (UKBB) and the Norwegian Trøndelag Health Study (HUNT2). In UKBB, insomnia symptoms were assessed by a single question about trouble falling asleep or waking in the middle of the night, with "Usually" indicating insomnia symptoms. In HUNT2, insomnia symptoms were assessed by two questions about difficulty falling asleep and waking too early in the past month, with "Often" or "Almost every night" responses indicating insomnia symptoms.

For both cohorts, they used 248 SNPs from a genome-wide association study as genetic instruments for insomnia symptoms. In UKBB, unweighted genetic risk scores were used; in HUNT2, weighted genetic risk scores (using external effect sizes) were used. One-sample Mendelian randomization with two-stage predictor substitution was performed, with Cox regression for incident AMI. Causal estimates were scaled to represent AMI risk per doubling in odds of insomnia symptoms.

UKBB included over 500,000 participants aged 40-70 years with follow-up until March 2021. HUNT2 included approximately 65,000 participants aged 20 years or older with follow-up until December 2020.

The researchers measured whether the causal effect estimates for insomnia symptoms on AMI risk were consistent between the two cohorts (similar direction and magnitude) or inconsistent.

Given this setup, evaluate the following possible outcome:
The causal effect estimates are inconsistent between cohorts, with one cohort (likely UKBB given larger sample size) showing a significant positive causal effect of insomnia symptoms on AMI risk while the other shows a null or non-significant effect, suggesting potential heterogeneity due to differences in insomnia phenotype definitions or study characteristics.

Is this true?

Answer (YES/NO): NO